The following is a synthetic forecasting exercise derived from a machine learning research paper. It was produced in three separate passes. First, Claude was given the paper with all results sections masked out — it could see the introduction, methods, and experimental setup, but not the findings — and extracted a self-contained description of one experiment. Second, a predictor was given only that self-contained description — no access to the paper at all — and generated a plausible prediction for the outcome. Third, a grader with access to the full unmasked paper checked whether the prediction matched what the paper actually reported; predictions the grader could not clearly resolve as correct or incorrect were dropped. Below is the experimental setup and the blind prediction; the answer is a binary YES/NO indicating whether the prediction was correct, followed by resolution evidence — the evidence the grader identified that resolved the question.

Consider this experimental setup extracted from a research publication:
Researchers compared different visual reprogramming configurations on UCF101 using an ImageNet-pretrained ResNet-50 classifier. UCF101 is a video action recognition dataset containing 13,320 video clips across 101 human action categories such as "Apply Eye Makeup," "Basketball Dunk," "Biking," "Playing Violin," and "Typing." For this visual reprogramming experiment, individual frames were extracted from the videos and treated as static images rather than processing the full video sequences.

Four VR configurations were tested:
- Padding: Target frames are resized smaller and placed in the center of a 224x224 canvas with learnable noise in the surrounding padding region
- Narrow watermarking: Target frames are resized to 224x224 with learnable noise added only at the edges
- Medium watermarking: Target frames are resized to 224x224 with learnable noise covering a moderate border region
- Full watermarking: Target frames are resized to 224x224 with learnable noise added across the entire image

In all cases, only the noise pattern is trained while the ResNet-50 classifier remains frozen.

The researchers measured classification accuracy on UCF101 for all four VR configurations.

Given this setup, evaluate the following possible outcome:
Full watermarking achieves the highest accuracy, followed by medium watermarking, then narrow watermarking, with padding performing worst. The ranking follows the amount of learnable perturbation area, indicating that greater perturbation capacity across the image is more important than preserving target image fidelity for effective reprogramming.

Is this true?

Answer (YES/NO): NO